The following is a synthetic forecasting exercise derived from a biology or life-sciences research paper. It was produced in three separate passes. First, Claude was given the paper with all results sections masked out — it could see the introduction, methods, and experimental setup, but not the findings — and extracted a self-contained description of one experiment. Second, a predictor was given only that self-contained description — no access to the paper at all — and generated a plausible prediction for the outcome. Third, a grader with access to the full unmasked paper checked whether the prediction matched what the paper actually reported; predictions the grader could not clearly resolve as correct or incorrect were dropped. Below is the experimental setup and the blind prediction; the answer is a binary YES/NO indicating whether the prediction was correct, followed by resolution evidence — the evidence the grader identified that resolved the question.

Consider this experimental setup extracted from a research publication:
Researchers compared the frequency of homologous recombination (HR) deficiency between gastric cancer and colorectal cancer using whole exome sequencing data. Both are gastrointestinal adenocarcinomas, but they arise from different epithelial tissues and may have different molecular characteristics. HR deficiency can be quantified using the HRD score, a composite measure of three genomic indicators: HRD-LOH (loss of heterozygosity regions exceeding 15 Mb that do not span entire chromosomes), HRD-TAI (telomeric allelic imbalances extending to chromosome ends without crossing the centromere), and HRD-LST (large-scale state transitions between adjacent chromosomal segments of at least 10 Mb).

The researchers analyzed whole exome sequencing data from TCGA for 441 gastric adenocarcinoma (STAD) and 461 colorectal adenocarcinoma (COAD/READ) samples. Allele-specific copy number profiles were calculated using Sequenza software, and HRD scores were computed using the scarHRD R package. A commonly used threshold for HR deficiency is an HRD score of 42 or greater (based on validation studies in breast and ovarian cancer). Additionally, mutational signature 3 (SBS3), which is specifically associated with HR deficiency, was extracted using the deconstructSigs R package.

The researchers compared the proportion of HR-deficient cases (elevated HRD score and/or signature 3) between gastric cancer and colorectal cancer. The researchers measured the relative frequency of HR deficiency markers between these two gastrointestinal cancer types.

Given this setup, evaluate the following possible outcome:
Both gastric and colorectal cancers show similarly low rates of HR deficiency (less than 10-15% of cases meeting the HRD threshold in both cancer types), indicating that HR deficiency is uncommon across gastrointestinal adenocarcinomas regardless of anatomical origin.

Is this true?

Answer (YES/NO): NO